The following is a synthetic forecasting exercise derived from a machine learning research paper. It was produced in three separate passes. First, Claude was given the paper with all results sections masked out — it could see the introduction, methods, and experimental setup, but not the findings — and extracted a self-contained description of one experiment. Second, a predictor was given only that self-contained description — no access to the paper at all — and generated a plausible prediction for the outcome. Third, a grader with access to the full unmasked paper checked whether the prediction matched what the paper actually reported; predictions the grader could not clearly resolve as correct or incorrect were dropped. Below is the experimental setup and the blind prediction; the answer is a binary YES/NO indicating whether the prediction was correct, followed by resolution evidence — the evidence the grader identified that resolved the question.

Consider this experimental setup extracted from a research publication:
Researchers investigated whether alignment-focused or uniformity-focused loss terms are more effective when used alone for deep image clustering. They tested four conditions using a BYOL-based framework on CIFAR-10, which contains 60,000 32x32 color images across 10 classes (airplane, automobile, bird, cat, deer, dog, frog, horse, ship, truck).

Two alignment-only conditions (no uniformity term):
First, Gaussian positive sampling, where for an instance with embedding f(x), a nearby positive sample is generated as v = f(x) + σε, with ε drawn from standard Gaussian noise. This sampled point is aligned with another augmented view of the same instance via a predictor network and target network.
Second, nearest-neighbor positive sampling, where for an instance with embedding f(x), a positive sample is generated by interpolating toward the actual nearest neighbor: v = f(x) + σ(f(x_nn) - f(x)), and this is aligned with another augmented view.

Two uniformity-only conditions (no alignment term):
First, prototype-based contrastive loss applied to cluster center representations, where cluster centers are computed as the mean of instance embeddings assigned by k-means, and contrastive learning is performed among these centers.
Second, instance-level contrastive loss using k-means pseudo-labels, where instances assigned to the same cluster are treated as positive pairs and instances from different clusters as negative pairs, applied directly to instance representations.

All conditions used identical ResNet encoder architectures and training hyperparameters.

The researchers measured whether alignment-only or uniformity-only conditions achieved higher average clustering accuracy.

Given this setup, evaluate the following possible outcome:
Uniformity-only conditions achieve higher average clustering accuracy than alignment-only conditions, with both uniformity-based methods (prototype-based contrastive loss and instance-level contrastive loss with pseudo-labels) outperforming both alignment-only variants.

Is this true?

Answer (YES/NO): YES